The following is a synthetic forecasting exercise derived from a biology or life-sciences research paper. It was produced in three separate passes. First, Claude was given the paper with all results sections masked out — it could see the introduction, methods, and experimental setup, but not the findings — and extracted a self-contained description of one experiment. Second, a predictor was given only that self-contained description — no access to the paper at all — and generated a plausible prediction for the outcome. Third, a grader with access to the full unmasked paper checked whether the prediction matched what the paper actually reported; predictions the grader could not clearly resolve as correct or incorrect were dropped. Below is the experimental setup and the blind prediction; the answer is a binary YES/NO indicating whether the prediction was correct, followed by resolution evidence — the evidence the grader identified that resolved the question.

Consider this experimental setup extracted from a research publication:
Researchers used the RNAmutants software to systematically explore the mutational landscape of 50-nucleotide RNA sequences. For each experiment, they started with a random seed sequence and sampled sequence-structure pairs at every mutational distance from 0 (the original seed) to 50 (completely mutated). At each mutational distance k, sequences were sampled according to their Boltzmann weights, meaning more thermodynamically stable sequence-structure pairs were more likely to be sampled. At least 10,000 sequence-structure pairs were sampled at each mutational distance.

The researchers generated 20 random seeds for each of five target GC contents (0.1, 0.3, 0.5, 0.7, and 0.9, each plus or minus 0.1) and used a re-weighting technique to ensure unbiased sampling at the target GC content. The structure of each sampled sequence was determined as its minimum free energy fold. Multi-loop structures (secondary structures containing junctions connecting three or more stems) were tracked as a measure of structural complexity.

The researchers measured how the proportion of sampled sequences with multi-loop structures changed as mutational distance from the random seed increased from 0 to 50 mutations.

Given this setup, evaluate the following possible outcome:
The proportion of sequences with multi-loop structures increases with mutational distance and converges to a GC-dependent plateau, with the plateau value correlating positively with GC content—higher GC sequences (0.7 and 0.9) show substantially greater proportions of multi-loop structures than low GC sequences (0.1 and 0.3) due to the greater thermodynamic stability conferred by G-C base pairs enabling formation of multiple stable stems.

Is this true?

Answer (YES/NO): NO